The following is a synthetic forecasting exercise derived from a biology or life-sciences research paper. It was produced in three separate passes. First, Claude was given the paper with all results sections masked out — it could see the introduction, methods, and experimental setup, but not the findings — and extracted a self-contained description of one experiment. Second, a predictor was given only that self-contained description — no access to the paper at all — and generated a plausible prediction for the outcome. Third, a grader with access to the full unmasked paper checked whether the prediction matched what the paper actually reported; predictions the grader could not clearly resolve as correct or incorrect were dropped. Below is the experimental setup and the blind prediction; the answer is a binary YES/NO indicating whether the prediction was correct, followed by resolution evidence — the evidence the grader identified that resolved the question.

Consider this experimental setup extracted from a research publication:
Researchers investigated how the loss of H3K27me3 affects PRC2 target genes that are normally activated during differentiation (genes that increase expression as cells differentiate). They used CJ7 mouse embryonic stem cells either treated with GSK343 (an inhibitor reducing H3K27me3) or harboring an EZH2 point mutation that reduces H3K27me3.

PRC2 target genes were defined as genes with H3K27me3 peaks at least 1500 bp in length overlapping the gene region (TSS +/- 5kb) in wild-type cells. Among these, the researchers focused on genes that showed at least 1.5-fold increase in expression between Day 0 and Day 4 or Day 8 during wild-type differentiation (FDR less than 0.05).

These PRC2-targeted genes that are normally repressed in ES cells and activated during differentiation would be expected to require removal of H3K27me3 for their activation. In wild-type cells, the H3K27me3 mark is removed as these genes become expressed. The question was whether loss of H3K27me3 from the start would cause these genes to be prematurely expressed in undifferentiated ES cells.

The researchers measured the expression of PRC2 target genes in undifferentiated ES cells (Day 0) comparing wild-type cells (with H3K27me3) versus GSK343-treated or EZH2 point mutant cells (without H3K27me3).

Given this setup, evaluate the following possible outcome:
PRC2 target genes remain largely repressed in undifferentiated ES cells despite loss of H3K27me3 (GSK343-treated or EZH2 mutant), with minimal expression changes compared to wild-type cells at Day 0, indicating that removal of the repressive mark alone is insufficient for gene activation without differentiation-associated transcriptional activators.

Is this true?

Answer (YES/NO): YES